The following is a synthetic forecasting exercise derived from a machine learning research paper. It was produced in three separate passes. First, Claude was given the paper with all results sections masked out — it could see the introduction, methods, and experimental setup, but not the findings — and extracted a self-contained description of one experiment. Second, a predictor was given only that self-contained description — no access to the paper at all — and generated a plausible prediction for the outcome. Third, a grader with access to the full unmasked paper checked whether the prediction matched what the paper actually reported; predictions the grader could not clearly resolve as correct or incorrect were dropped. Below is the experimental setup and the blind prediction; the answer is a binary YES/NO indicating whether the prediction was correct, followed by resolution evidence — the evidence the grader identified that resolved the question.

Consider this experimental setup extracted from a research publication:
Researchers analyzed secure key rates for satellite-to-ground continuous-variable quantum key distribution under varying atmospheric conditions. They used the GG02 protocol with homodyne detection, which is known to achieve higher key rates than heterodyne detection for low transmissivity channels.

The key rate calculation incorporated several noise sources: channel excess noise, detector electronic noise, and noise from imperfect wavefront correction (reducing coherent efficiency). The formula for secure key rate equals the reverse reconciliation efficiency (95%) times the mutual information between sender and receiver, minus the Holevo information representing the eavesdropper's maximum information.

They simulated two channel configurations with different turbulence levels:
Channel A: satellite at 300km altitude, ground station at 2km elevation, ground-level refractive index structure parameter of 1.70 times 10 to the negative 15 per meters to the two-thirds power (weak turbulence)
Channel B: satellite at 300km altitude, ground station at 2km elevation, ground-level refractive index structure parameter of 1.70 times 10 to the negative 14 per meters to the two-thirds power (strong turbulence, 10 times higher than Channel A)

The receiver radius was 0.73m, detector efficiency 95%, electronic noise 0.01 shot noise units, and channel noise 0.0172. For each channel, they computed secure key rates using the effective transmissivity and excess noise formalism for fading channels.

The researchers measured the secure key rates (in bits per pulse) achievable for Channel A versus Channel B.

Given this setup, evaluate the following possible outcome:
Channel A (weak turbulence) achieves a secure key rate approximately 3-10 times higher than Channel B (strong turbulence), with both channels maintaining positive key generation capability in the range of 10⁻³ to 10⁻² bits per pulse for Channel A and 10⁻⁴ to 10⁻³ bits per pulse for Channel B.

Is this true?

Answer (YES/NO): NO